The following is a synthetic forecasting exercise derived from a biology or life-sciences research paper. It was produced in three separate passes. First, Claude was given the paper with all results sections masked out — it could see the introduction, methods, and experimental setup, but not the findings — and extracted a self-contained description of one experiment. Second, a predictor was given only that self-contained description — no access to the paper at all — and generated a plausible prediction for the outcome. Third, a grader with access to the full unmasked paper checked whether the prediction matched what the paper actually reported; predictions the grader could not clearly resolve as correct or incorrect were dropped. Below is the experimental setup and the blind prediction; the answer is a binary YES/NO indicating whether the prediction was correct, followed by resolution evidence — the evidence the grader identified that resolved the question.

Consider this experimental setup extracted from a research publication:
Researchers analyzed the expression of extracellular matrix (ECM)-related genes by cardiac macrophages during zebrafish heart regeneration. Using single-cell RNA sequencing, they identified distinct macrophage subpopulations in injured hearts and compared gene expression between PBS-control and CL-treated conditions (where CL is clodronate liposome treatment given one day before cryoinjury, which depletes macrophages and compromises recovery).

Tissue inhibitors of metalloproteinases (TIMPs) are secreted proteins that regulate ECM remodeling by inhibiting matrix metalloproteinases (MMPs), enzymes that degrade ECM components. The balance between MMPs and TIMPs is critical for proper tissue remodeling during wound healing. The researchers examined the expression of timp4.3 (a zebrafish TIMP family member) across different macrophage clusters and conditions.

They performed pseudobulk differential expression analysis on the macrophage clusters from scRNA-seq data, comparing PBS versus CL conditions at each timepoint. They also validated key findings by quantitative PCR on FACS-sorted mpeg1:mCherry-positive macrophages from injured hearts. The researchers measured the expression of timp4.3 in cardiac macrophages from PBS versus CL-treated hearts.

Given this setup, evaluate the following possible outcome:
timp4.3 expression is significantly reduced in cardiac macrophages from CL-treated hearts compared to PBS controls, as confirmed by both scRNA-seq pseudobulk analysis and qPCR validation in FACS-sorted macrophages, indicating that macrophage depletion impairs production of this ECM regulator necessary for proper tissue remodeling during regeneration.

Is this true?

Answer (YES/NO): YES